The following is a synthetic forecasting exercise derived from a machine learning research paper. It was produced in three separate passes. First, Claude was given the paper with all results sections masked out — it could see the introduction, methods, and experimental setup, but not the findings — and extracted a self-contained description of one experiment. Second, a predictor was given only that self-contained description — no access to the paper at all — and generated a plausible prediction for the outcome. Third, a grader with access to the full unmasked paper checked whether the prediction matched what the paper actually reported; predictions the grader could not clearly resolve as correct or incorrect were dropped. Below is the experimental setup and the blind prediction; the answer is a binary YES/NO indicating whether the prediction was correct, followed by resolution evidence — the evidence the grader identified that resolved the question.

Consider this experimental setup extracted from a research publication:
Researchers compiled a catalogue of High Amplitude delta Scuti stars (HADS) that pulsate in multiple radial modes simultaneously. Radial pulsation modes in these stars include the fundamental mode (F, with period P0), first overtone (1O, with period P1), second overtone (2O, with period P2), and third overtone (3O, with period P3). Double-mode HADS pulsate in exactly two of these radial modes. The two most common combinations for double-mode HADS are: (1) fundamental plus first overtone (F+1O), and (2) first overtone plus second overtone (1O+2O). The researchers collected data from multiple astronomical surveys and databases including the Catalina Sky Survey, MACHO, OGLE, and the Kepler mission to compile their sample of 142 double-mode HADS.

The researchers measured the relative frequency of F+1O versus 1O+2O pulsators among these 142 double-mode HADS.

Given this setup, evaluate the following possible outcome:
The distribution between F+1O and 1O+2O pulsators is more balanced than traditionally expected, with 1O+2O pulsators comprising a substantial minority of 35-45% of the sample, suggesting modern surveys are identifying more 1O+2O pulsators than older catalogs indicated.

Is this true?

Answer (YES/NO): NO